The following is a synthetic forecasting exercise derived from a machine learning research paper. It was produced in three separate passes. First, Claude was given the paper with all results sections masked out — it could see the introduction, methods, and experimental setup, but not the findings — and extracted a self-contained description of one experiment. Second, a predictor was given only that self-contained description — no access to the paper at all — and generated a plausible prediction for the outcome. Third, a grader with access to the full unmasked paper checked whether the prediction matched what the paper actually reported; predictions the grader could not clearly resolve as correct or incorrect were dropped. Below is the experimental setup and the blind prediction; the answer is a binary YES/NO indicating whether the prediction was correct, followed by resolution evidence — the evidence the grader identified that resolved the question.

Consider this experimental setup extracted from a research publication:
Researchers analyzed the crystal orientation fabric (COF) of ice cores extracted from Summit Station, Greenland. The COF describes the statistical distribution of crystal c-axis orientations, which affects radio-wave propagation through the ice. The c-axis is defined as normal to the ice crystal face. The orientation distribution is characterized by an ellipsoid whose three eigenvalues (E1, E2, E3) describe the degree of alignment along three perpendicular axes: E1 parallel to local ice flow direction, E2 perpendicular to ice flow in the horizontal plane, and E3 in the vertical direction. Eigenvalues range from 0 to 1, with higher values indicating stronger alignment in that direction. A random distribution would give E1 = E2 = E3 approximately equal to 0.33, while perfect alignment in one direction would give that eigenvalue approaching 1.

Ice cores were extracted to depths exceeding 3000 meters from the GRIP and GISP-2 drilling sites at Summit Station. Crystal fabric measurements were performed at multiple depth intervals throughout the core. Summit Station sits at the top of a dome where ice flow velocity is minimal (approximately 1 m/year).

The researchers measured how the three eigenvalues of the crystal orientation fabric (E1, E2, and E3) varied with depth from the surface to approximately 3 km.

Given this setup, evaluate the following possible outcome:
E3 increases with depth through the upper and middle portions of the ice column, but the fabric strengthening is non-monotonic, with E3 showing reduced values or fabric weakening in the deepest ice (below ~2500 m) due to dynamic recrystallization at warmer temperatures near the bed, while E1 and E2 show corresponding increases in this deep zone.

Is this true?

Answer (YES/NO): NO